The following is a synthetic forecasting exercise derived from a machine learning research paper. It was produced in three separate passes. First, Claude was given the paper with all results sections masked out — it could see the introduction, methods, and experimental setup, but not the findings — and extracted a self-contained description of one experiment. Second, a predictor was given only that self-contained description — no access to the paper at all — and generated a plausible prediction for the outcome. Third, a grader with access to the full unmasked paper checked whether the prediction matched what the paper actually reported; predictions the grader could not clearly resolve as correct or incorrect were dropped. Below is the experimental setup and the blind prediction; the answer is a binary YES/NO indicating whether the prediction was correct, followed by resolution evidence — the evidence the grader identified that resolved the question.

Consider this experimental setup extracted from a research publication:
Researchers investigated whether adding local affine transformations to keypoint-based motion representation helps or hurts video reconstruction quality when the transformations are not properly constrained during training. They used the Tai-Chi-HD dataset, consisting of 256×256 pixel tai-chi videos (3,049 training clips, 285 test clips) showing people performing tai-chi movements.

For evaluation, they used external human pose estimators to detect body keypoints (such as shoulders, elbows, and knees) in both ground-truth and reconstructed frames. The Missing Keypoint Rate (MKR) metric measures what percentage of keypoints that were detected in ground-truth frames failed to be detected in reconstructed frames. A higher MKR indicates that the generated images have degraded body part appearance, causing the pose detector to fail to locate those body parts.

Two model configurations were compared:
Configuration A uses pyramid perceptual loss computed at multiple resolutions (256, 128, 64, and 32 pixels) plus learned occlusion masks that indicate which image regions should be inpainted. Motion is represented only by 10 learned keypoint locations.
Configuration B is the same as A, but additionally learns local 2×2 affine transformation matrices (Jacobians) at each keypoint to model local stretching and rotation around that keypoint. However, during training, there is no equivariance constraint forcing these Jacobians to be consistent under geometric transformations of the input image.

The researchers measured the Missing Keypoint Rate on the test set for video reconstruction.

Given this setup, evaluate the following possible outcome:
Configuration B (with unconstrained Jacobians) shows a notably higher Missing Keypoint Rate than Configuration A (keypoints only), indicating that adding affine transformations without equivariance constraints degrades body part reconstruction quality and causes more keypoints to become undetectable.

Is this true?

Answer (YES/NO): NO